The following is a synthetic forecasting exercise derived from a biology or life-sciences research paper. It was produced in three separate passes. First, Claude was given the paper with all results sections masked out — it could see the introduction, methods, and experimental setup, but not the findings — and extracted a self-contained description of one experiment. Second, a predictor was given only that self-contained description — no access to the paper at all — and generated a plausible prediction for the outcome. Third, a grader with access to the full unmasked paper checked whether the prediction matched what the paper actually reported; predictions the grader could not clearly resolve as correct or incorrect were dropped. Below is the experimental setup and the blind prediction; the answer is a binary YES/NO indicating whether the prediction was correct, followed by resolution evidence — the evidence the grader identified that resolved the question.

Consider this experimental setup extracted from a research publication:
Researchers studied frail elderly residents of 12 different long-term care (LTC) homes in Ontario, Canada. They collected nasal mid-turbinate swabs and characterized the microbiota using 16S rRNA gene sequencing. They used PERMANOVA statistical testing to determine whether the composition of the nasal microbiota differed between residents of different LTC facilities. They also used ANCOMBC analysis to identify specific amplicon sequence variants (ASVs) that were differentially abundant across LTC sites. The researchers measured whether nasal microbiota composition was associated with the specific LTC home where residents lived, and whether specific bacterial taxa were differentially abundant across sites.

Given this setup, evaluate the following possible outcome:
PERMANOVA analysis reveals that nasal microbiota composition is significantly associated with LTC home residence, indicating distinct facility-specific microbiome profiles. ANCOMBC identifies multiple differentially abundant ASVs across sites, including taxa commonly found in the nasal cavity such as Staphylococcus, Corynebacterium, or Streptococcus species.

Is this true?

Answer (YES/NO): YES